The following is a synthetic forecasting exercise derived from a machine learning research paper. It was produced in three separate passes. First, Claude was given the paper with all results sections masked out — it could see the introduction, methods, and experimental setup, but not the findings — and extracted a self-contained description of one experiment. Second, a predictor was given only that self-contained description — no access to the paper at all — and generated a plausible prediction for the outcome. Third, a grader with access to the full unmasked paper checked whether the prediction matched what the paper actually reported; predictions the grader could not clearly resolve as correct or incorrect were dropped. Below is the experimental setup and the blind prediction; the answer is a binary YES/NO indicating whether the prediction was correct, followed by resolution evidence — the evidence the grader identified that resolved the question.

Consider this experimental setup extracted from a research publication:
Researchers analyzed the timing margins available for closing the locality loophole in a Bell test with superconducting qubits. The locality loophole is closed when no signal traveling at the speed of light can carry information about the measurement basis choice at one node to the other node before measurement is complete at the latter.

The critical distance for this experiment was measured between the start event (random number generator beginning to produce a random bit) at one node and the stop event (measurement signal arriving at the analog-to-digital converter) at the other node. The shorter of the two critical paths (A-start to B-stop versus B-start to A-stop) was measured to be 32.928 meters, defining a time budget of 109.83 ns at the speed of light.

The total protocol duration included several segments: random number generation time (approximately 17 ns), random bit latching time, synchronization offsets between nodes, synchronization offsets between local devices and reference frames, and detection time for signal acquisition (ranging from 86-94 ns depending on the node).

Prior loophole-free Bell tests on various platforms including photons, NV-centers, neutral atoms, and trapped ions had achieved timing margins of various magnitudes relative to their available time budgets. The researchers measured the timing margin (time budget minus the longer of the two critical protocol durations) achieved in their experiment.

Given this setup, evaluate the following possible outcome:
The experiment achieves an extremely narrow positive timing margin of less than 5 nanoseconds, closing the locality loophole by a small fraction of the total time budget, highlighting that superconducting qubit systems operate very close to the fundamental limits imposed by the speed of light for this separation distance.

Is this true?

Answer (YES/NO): YES